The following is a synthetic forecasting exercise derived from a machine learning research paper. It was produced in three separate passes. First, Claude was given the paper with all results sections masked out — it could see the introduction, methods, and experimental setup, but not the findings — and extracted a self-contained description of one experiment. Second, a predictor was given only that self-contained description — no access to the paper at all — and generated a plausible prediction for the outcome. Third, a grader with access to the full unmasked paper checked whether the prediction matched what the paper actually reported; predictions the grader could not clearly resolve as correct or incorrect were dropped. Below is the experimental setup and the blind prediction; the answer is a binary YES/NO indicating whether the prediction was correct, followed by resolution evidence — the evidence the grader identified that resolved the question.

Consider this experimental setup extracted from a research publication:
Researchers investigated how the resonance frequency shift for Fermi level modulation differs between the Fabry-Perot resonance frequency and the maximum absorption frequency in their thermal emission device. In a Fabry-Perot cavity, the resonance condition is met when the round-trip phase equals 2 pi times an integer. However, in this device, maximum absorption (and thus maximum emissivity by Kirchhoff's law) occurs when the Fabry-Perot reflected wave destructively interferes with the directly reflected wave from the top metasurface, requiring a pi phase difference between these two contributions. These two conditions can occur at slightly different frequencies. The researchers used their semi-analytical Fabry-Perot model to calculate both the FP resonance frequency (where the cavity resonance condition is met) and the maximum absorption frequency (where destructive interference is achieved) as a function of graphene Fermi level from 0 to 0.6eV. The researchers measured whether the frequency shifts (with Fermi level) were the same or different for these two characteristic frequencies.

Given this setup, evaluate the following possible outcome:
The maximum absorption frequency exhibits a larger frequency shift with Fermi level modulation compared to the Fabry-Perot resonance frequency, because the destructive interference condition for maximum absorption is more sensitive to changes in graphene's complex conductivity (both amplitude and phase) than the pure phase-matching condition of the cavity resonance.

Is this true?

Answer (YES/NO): YES